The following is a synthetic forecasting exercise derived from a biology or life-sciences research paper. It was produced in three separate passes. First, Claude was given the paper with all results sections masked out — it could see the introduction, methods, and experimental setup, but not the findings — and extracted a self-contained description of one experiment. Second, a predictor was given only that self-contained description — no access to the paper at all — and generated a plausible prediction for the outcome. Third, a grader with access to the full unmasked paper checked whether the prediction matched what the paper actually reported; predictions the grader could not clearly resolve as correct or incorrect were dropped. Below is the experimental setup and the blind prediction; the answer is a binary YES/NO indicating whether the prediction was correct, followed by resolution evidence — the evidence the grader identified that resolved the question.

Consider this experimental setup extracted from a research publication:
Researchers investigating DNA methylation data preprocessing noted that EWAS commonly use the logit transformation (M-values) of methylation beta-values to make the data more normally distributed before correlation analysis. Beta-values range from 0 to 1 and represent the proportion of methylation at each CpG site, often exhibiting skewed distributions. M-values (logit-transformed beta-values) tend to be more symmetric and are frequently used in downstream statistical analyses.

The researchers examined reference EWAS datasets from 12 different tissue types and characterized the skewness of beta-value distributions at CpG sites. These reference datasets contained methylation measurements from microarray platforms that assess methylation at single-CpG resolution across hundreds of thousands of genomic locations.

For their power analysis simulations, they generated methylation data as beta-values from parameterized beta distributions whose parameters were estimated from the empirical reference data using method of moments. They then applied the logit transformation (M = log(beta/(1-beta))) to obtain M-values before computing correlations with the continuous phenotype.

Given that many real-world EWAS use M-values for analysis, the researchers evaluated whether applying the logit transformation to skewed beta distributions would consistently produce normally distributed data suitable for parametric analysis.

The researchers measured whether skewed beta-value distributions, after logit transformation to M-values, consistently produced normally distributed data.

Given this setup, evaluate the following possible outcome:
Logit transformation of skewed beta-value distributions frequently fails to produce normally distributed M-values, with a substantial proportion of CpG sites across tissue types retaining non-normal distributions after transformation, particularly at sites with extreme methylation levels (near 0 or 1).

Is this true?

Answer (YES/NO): NO